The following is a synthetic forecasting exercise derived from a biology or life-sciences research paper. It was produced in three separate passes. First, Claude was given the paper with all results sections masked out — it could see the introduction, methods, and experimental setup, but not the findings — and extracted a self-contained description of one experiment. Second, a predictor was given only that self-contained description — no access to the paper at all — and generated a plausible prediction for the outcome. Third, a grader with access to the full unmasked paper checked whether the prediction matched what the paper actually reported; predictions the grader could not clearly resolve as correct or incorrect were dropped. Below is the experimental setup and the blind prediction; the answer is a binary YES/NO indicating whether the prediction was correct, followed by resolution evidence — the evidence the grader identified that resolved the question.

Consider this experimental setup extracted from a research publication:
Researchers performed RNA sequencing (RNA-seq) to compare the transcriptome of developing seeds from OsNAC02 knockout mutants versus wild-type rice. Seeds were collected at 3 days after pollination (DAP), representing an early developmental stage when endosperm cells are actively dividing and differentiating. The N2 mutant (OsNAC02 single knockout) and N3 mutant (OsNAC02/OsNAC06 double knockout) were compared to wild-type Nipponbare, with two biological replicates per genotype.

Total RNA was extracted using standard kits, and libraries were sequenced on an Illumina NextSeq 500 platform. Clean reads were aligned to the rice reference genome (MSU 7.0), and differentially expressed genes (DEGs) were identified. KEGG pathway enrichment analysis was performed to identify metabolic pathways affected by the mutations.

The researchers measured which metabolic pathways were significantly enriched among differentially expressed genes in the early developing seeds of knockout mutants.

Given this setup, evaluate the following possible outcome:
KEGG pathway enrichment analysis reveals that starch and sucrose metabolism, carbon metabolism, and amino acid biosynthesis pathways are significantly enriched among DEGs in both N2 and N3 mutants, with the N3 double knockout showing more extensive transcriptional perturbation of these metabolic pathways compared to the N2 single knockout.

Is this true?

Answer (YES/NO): NO